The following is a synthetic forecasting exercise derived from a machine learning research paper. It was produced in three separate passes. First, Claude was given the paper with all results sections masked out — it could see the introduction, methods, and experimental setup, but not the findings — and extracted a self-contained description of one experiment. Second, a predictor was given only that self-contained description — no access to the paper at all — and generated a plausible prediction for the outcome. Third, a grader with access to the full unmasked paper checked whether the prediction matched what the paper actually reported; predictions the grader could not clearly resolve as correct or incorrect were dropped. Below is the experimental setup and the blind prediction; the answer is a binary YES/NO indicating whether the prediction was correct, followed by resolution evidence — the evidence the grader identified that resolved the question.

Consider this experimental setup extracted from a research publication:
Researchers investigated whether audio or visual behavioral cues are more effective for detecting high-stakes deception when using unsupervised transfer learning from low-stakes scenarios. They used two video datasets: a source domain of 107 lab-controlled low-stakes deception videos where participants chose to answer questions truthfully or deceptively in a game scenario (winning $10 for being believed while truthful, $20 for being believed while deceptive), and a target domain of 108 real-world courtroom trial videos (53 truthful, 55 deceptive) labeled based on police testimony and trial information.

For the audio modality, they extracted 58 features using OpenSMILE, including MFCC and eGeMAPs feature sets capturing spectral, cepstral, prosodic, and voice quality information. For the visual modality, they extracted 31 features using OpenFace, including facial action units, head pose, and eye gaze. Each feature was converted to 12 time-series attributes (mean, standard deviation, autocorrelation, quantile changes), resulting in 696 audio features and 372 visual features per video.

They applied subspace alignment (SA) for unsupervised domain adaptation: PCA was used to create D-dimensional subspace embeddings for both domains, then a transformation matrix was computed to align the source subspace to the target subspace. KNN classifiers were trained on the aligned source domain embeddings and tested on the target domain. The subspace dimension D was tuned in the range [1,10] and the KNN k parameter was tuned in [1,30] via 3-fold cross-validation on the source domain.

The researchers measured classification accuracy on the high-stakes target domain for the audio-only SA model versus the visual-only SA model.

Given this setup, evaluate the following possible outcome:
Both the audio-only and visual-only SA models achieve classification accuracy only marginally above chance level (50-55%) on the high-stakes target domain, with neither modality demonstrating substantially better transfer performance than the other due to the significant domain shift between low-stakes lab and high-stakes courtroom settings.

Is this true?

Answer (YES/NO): NO